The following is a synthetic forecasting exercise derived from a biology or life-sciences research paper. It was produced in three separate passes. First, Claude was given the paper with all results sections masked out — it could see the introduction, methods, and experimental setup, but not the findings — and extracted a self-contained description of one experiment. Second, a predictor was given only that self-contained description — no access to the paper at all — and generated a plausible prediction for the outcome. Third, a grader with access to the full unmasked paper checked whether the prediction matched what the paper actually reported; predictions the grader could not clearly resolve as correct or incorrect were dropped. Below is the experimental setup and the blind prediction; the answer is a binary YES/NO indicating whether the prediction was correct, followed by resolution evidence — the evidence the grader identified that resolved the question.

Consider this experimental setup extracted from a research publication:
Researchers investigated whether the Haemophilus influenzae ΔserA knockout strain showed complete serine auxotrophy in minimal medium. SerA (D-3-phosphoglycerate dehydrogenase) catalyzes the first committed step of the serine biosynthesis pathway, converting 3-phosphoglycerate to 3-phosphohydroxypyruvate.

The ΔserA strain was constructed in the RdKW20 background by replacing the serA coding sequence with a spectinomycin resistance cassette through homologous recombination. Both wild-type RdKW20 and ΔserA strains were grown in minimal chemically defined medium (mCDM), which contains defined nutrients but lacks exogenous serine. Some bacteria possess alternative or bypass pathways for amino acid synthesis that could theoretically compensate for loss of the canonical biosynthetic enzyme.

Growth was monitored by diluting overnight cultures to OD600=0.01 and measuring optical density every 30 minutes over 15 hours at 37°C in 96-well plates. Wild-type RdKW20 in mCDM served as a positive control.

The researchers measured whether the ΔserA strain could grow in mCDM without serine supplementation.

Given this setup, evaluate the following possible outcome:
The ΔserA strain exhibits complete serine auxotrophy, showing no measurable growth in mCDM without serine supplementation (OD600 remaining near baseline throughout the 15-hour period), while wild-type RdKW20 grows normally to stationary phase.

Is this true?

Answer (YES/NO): YES